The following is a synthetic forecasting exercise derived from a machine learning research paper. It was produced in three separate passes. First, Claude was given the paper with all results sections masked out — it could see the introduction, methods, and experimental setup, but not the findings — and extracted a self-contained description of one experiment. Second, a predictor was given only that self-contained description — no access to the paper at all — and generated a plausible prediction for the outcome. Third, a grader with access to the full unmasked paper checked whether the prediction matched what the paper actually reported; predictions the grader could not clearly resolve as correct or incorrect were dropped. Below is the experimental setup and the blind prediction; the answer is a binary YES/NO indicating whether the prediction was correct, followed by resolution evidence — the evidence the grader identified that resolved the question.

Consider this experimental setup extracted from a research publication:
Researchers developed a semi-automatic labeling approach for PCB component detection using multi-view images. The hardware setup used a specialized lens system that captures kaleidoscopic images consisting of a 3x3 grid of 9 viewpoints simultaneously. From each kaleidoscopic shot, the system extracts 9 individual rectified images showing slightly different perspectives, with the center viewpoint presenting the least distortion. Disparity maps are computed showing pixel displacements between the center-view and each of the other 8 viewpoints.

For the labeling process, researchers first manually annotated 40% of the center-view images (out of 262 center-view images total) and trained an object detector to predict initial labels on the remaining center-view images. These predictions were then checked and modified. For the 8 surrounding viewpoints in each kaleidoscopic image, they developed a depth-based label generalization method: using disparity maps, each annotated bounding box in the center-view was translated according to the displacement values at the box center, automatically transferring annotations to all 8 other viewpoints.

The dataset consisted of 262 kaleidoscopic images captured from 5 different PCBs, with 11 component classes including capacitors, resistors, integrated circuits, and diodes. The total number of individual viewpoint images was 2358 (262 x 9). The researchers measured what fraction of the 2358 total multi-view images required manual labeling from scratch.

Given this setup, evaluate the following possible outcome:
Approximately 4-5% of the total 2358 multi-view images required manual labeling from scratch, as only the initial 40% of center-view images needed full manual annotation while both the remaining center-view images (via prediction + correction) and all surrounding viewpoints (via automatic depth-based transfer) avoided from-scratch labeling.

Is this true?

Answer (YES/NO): YES